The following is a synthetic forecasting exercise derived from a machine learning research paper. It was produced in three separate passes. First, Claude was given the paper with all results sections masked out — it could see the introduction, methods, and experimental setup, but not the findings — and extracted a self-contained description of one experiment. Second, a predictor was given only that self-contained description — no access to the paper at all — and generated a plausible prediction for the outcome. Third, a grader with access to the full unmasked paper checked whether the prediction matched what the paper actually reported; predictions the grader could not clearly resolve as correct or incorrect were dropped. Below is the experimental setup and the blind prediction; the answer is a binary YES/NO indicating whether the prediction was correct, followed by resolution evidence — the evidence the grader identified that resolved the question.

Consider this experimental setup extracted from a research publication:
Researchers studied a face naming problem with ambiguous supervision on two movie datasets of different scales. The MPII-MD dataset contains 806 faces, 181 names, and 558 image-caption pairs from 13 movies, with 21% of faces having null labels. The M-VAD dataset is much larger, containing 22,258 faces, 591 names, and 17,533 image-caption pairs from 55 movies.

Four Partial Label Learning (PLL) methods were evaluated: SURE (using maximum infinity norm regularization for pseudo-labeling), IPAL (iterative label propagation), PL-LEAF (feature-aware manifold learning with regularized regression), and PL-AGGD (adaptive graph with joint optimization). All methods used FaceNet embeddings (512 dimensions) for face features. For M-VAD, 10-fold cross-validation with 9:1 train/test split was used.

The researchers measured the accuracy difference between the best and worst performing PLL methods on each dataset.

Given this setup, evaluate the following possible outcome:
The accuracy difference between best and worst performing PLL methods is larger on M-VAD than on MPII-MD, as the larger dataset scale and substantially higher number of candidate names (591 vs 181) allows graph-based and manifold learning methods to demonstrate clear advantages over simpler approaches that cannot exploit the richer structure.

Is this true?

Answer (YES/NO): NO